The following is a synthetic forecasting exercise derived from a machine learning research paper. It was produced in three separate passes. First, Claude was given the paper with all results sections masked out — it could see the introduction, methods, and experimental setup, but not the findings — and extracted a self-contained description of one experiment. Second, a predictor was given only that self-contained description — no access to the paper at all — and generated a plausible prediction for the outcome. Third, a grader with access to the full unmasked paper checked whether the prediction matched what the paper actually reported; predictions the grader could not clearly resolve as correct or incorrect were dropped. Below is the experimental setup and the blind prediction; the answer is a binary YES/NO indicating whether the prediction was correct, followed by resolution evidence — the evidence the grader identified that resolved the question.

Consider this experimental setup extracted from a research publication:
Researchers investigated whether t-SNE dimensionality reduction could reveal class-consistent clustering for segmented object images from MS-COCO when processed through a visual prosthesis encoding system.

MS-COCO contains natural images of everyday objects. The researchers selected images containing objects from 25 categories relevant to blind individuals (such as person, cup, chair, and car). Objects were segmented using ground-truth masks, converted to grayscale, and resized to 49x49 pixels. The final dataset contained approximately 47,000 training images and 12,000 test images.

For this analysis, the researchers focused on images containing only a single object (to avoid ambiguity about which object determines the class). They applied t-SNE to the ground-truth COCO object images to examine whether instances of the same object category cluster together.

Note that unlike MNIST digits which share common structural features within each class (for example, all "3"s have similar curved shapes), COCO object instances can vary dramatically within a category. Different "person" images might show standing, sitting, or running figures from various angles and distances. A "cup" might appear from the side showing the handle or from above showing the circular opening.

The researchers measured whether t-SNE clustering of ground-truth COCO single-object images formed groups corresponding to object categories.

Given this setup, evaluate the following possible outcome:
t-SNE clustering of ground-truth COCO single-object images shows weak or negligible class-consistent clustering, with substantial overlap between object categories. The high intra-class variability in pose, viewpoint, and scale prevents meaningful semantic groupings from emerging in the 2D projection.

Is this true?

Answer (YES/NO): YES